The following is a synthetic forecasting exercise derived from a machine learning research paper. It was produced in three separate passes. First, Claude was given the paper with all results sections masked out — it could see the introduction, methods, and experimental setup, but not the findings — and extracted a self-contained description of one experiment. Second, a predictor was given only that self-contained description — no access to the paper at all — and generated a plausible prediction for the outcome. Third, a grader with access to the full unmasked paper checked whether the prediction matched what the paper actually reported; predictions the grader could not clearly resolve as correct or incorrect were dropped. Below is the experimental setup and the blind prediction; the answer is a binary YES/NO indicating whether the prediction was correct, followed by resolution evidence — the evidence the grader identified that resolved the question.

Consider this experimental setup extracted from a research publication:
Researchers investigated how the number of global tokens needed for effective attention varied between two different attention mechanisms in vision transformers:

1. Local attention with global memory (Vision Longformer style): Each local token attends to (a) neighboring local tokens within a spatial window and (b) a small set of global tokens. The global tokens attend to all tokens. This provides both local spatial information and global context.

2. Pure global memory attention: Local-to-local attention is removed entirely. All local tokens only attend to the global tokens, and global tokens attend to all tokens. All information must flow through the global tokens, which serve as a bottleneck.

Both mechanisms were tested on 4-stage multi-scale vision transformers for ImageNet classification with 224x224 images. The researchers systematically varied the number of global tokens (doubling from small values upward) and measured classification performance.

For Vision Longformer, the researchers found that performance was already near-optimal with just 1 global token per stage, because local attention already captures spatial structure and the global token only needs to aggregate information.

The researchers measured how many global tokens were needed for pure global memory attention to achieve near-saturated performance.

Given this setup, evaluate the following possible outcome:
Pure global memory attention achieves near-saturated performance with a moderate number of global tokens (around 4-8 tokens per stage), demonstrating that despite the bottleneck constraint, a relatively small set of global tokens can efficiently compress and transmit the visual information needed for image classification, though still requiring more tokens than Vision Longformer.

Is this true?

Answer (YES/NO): NO